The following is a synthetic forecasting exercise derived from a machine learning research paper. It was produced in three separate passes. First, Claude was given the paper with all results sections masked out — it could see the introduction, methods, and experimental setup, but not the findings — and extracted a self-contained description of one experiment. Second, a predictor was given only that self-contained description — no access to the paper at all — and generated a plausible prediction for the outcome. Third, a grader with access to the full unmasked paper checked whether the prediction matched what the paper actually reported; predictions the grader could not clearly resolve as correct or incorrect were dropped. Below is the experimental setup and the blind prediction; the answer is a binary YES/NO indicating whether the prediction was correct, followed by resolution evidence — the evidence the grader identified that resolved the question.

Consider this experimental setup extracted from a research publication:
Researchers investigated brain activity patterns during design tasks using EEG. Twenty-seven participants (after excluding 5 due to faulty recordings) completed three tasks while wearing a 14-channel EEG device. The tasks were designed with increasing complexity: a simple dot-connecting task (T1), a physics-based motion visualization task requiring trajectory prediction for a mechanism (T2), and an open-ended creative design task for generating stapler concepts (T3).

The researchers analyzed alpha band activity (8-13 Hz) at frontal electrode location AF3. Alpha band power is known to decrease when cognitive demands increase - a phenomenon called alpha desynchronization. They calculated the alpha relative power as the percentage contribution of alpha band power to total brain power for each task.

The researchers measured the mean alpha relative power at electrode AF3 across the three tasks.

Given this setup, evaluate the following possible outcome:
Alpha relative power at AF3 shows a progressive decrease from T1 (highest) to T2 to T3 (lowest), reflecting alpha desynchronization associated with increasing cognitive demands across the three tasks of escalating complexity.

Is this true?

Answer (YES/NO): NO